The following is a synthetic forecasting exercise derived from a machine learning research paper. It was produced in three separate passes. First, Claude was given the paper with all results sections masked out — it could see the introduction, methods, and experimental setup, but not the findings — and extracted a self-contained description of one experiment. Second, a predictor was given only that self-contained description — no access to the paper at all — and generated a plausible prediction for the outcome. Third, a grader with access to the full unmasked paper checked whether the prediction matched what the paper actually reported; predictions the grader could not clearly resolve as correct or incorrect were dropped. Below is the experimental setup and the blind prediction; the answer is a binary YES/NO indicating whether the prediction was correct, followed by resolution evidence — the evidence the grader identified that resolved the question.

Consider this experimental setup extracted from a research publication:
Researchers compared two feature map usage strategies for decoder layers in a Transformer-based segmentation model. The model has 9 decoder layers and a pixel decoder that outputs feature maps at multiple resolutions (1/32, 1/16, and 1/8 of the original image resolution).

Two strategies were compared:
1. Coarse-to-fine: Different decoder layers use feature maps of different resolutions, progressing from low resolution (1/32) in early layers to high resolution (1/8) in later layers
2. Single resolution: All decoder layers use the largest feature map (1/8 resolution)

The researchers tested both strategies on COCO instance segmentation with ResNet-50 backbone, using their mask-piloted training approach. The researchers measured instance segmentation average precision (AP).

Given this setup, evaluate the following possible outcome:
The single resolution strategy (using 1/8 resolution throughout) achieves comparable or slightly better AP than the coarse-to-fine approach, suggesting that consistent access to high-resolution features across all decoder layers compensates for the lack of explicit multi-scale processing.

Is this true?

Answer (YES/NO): NO